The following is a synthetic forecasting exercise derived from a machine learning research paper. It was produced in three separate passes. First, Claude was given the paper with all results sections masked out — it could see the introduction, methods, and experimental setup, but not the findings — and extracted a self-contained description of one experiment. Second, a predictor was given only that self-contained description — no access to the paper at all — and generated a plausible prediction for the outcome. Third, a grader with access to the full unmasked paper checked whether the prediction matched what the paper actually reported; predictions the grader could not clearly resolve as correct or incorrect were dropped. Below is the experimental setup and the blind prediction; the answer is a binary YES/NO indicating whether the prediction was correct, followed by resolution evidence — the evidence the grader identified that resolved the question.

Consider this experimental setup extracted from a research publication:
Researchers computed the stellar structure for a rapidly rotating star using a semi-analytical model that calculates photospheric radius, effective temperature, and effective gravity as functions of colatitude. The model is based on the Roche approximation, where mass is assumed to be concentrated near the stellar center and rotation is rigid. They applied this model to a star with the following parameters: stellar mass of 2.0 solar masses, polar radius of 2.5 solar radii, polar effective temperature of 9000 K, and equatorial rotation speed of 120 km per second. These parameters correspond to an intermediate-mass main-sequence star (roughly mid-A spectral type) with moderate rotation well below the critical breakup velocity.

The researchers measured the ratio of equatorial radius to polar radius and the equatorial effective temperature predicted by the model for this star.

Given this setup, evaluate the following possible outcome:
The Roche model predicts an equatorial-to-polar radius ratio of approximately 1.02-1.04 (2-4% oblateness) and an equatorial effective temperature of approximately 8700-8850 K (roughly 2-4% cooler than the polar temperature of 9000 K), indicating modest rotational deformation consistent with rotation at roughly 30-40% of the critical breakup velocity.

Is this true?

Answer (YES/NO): NO